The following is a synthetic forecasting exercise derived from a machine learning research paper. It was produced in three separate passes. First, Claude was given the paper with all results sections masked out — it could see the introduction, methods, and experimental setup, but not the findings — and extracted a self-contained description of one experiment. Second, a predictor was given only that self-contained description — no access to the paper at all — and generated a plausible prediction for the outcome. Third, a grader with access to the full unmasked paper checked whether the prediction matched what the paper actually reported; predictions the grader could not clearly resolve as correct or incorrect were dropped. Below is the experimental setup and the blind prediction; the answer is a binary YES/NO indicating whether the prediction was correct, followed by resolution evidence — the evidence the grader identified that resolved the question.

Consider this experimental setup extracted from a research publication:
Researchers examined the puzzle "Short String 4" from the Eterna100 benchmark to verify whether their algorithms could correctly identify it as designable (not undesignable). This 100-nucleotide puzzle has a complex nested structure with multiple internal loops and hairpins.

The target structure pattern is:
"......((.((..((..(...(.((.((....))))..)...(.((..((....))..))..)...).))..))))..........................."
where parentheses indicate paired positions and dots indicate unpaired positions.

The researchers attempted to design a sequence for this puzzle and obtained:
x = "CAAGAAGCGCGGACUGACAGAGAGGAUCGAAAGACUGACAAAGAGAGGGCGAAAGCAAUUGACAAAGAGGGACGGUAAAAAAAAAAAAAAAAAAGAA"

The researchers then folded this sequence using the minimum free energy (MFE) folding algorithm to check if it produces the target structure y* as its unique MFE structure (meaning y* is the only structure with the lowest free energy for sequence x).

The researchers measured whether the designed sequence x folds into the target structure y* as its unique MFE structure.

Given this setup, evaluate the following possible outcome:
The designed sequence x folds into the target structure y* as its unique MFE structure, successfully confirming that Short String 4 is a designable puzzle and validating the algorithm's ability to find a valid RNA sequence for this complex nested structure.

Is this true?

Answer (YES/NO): YES